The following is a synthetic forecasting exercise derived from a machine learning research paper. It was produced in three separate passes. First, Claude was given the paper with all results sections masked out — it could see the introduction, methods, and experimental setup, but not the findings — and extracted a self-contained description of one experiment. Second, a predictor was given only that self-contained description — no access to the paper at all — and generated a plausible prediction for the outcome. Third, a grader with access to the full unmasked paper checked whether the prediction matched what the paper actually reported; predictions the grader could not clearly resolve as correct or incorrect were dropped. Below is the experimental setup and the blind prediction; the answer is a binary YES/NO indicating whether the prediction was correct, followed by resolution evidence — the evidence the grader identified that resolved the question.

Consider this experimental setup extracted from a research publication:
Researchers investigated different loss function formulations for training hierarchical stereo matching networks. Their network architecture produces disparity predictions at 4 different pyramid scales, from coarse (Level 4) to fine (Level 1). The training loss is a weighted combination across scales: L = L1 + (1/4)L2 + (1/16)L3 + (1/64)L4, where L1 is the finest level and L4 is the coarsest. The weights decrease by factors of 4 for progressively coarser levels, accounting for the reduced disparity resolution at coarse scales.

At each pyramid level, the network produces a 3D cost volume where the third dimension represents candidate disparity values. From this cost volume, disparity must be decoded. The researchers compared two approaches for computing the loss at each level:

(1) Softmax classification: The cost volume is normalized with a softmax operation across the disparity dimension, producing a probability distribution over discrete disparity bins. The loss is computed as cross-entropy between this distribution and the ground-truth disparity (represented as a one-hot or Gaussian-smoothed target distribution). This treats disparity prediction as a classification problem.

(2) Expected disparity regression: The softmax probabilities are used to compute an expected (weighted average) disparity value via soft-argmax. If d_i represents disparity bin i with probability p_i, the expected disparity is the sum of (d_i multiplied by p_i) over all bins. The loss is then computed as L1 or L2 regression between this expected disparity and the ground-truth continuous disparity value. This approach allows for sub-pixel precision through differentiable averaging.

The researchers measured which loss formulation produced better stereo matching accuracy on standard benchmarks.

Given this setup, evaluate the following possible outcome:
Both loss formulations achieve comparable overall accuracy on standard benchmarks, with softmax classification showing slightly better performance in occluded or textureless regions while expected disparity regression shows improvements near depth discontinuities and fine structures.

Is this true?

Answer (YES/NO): NO